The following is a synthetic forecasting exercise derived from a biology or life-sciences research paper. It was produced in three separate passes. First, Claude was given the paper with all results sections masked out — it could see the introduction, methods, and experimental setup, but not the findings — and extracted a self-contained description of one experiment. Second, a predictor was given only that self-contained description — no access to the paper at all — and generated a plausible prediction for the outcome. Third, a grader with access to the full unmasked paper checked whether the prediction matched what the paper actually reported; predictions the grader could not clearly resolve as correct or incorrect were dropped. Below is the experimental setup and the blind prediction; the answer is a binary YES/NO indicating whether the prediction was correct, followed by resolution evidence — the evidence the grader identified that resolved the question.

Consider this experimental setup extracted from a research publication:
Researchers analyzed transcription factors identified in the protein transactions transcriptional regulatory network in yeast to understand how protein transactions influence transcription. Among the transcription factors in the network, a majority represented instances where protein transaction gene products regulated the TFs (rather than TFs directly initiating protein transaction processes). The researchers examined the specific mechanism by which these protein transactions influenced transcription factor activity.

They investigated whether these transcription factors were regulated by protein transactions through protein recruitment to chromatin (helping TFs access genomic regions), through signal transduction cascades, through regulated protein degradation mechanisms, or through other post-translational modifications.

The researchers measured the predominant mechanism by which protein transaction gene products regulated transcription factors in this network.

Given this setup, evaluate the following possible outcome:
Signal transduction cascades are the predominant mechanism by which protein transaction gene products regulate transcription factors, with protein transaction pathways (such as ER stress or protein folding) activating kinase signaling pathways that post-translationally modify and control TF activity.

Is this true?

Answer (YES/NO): NO